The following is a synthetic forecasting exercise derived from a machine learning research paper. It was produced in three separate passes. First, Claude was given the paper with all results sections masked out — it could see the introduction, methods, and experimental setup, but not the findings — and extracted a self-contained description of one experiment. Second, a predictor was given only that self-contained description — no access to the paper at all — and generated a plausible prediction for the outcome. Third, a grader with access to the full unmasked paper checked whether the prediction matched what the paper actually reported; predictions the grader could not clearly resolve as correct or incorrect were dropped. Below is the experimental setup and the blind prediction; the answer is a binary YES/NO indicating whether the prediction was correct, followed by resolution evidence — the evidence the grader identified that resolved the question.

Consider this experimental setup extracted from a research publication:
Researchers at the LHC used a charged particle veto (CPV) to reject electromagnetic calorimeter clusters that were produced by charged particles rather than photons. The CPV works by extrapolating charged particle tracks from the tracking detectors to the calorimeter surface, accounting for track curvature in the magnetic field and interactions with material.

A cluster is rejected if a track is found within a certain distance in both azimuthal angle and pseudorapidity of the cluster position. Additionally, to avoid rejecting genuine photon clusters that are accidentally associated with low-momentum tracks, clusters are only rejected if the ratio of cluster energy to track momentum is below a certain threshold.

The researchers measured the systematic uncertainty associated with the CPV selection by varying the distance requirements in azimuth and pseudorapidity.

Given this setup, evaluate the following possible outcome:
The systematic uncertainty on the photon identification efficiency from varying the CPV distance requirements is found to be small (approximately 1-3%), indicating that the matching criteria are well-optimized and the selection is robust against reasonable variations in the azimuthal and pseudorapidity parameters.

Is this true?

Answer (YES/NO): YES